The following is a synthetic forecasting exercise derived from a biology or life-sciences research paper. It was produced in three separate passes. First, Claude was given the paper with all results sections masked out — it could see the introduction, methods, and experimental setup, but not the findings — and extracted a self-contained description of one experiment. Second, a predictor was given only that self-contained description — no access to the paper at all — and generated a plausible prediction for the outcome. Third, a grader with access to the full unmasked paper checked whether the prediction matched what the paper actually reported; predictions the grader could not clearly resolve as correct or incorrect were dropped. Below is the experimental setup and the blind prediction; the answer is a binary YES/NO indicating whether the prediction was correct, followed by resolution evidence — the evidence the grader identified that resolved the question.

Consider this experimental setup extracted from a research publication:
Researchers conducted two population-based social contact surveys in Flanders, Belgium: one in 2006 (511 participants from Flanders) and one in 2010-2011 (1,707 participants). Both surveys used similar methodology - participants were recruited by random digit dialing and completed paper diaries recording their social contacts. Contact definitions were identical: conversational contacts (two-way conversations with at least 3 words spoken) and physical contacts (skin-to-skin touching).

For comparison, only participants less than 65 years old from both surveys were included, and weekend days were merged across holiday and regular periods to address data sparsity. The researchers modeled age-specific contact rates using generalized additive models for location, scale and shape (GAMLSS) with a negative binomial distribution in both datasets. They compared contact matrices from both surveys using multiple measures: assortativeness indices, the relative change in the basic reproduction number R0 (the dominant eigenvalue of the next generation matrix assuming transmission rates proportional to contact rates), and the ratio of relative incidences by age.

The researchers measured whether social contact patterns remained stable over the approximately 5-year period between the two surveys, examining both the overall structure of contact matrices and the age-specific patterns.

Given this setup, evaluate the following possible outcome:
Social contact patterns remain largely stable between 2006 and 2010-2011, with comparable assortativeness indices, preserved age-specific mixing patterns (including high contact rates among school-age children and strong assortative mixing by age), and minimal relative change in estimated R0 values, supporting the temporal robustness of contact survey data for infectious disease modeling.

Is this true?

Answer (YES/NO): YES